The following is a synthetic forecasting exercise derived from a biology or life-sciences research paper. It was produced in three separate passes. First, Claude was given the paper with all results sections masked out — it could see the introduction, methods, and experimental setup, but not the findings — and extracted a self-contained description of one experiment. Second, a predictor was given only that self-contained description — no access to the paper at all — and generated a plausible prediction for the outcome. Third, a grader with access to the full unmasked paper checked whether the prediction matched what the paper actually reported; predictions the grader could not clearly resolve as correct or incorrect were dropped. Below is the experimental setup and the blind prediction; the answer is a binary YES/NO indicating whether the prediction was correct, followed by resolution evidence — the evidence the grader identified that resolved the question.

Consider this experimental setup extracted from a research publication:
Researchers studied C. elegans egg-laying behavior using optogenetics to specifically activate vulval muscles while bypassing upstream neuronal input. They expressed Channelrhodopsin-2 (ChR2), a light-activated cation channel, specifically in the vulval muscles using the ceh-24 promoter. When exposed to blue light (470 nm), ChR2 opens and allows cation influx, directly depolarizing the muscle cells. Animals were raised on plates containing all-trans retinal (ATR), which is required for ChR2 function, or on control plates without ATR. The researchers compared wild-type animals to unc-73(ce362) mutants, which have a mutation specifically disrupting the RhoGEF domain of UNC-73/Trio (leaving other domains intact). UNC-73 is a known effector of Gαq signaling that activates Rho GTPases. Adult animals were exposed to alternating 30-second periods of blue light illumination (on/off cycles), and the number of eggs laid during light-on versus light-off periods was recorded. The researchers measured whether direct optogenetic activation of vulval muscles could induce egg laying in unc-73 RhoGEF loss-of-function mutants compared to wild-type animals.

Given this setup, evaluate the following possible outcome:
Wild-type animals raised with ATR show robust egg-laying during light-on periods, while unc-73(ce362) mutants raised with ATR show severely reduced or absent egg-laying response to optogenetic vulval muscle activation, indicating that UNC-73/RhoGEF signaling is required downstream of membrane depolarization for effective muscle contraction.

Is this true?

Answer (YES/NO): NO